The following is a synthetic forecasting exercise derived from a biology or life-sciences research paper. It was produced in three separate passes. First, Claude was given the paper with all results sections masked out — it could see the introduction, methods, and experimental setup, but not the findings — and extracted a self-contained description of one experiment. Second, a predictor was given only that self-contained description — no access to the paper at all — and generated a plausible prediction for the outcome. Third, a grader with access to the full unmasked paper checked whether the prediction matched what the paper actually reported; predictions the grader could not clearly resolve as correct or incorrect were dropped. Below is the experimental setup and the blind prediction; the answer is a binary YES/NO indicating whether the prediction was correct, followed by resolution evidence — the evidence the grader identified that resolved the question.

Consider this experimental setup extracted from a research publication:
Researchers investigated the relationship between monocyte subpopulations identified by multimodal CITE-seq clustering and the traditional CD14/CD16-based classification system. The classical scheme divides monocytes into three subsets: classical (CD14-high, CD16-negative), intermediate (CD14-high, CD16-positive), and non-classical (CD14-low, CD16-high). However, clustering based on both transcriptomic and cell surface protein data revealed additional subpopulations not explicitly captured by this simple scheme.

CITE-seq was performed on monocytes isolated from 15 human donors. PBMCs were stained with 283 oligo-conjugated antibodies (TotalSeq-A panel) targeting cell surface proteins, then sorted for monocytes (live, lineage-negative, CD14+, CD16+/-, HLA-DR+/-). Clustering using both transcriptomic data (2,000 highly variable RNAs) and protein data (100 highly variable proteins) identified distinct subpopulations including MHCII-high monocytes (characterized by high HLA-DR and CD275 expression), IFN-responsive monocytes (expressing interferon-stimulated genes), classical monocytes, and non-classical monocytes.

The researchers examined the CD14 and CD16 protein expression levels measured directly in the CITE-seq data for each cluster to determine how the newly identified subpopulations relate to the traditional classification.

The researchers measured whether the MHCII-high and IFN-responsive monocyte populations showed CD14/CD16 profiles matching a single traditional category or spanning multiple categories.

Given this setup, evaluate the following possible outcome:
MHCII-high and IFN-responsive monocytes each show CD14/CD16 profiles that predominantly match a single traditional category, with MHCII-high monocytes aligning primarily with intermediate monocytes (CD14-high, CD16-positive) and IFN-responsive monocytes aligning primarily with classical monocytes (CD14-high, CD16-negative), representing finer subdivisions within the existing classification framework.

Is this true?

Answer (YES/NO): YES